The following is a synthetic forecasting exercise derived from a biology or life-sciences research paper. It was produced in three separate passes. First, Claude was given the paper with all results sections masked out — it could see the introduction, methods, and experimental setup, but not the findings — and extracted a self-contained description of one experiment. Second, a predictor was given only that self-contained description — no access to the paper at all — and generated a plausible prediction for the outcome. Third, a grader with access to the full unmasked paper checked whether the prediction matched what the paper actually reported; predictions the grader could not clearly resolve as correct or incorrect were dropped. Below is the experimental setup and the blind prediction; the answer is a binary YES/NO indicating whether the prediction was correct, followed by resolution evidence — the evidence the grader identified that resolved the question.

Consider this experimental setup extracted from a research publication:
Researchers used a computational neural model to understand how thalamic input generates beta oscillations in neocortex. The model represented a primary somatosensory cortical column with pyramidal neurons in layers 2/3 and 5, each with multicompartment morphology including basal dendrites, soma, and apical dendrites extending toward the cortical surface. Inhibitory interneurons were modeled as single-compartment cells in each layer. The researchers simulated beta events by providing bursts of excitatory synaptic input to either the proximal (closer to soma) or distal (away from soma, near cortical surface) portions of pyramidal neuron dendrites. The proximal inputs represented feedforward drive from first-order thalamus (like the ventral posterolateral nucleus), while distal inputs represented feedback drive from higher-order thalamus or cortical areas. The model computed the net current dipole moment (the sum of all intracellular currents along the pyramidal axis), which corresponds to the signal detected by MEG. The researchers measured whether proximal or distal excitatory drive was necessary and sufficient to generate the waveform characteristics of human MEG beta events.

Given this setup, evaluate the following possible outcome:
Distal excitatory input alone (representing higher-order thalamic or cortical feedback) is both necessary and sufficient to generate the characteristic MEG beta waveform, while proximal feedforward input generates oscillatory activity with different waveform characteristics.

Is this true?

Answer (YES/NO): NO